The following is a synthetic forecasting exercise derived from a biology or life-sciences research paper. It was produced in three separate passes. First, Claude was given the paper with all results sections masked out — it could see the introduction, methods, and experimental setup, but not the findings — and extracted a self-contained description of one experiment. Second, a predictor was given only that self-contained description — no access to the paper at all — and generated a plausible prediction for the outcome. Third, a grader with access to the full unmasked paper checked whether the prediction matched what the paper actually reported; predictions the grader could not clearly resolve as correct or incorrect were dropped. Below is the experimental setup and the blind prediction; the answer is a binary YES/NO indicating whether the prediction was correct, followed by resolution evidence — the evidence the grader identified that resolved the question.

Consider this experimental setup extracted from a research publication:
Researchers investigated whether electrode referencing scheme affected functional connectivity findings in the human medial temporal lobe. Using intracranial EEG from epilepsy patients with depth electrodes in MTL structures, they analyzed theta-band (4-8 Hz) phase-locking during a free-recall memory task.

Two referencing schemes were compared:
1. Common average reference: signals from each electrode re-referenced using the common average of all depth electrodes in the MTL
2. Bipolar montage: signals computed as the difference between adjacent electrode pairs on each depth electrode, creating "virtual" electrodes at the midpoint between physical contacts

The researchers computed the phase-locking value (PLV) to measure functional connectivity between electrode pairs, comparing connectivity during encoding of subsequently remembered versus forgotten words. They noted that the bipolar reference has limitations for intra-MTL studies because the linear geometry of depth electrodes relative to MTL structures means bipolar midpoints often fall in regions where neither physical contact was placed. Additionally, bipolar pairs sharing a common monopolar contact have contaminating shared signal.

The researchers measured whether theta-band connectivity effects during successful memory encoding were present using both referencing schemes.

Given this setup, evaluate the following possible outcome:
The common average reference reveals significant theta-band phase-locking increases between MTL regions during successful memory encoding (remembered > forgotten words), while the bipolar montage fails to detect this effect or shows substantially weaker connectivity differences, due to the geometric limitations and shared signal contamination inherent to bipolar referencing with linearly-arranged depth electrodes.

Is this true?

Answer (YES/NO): NO